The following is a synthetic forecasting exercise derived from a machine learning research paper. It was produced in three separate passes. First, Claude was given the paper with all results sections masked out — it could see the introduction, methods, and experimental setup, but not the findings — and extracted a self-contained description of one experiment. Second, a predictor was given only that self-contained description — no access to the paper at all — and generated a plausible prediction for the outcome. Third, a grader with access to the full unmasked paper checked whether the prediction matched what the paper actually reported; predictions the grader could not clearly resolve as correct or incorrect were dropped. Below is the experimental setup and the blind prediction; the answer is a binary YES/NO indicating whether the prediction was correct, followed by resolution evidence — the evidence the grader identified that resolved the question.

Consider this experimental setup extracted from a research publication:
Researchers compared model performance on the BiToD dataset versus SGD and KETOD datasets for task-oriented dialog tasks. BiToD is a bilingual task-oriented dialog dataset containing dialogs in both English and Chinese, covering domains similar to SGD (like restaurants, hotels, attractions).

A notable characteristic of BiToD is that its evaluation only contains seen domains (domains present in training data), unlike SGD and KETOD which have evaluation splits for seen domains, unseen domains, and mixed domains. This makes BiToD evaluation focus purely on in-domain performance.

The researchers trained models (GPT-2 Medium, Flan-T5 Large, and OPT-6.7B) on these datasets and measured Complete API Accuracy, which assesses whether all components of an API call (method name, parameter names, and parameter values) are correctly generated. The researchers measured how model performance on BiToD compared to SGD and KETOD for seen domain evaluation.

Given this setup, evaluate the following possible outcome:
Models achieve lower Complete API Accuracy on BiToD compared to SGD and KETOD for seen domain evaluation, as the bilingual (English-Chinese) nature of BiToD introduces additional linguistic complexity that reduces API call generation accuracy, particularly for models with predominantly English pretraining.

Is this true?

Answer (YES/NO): NO